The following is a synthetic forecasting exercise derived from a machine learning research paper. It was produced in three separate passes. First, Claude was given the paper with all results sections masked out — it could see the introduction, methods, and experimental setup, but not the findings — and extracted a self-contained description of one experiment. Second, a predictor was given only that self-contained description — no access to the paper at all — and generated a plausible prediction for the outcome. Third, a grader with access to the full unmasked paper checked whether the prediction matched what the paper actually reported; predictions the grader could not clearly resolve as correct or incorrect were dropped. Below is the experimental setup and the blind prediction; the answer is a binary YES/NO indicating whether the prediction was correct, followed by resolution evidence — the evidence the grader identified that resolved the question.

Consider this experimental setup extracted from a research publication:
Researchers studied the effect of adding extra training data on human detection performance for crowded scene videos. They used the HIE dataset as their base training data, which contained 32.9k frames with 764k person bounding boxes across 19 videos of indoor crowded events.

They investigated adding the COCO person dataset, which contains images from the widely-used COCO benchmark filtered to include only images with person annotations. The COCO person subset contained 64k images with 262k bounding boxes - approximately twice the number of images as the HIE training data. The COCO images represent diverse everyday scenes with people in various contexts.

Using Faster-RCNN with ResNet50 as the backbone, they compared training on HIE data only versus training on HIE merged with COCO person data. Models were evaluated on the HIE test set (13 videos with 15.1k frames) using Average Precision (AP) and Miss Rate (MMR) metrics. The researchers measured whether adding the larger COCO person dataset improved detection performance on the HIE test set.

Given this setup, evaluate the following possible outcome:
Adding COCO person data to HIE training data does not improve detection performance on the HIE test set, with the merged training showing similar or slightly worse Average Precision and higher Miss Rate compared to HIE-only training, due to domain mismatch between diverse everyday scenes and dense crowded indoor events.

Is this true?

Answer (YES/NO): NO